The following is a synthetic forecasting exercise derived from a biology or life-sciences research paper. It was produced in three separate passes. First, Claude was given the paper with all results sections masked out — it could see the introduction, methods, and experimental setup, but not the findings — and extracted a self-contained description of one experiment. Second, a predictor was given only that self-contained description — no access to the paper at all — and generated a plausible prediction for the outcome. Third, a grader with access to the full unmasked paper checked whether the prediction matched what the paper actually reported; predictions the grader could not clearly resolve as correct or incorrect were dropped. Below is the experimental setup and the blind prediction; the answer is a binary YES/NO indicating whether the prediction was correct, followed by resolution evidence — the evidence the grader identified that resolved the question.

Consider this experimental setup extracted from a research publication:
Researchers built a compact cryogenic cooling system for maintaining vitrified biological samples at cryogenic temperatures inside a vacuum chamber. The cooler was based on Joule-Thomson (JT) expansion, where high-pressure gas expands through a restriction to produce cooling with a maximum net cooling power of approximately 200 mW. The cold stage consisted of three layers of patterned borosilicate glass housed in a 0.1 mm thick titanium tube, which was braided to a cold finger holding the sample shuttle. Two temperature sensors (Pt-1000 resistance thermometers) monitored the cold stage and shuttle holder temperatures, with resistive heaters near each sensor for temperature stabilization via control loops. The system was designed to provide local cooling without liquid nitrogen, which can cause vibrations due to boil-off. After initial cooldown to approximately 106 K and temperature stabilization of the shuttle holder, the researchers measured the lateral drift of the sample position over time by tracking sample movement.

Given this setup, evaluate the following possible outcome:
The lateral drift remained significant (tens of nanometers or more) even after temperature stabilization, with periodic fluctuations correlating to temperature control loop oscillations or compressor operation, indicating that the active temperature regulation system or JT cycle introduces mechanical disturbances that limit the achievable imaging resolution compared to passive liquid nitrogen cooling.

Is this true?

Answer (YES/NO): NO